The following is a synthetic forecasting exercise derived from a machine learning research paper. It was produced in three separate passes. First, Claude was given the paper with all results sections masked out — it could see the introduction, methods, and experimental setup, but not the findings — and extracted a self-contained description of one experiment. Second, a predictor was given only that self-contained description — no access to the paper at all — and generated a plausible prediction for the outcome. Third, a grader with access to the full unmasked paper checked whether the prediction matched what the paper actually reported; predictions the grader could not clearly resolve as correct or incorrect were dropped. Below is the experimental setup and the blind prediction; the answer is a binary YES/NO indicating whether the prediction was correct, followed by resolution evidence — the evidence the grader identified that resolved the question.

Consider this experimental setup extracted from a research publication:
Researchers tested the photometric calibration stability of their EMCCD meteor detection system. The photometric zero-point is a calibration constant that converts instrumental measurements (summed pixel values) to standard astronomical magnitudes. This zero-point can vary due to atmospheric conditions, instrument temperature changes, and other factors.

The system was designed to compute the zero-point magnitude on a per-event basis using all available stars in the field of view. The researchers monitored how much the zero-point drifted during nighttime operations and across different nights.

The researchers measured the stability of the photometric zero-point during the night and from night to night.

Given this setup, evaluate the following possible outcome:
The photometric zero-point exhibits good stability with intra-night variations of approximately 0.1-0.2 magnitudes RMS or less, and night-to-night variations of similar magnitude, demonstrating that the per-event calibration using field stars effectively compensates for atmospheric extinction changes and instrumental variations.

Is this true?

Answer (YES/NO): YES